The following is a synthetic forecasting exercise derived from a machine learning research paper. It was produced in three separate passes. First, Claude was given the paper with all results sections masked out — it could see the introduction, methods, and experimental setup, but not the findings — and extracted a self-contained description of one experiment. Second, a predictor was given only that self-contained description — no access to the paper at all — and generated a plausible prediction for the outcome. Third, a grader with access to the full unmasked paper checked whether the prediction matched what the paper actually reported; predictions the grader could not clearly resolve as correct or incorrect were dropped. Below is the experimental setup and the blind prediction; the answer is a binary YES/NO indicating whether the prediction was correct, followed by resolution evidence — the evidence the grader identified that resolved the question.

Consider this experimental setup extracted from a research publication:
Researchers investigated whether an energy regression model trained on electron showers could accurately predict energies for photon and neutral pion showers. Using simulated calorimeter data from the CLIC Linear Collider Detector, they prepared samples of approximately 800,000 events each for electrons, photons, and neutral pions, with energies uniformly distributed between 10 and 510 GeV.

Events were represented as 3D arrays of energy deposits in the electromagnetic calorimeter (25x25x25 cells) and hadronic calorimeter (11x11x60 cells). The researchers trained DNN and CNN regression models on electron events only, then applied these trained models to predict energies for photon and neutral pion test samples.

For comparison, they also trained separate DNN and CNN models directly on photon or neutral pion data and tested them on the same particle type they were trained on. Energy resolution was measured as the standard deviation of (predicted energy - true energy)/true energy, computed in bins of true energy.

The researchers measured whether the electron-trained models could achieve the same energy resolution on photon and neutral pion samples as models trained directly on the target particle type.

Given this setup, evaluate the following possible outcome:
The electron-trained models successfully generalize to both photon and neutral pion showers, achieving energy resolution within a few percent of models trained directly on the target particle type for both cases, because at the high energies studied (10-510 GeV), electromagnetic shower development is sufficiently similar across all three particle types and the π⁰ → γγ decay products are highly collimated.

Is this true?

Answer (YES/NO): YES